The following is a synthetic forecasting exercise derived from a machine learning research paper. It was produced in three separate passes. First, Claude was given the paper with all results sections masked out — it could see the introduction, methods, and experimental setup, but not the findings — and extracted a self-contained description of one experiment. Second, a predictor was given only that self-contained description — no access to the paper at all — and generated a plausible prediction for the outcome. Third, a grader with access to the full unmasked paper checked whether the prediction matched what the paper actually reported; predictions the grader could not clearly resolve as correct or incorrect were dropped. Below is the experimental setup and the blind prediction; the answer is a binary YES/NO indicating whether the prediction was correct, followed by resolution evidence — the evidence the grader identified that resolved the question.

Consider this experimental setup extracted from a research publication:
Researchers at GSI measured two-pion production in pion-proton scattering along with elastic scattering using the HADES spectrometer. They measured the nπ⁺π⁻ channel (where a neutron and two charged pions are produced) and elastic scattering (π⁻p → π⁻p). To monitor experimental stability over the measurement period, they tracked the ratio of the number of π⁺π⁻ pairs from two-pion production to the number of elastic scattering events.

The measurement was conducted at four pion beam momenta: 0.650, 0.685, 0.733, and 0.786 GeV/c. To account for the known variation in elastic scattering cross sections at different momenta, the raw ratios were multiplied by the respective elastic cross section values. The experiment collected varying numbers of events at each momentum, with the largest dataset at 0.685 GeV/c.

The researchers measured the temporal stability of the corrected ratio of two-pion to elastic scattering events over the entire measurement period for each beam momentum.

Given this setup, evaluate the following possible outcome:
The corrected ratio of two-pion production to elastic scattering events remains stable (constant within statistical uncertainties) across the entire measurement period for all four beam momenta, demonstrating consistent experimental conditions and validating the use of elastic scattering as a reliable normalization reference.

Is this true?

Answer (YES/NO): YES